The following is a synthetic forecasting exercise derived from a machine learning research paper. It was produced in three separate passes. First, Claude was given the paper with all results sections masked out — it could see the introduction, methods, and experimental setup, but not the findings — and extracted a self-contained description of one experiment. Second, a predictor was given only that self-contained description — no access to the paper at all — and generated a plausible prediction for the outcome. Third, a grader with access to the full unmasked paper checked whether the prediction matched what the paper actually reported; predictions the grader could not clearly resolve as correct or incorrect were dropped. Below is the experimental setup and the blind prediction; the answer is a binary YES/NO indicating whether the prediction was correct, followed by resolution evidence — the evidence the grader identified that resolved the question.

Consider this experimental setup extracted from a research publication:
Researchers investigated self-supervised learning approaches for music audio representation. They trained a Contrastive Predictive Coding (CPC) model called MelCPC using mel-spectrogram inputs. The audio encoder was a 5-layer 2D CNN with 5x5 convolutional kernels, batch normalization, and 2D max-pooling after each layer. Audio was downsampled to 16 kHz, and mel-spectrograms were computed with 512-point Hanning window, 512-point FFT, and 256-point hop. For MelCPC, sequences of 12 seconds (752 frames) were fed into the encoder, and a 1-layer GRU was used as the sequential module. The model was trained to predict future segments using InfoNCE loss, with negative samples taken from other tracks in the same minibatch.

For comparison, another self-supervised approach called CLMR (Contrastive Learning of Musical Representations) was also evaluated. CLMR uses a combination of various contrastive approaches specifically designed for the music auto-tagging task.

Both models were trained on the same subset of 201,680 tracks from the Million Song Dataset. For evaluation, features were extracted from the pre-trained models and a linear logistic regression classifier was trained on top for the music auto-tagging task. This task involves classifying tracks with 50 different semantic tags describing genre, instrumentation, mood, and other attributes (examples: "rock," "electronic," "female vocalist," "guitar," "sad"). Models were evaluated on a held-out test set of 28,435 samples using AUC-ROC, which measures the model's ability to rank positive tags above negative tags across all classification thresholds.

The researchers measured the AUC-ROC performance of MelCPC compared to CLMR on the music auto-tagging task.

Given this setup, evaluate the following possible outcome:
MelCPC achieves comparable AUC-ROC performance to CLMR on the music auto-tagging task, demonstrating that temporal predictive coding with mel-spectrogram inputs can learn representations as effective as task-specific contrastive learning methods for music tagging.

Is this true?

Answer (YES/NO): YES